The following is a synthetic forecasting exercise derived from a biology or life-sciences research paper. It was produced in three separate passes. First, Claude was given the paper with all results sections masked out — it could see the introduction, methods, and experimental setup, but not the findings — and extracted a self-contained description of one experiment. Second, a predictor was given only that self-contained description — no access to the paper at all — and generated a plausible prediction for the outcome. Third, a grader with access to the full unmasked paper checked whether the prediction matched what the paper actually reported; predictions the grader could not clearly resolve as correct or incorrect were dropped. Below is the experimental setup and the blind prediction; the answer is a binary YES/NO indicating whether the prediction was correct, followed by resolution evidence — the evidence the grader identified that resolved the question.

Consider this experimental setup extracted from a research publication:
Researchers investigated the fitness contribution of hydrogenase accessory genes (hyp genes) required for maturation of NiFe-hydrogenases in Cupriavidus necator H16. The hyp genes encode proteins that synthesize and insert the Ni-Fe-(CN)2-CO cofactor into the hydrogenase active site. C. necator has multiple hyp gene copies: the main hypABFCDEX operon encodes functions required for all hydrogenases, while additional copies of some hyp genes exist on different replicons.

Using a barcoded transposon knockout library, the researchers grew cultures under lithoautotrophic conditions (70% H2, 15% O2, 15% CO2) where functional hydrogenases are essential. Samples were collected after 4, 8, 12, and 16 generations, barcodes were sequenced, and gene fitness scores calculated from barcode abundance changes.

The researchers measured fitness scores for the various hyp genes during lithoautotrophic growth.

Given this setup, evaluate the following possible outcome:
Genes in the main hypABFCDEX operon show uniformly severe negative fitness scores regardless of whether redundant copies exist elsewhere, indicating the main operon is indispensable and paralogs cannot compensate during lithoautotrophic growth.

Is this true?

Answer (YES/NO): YES